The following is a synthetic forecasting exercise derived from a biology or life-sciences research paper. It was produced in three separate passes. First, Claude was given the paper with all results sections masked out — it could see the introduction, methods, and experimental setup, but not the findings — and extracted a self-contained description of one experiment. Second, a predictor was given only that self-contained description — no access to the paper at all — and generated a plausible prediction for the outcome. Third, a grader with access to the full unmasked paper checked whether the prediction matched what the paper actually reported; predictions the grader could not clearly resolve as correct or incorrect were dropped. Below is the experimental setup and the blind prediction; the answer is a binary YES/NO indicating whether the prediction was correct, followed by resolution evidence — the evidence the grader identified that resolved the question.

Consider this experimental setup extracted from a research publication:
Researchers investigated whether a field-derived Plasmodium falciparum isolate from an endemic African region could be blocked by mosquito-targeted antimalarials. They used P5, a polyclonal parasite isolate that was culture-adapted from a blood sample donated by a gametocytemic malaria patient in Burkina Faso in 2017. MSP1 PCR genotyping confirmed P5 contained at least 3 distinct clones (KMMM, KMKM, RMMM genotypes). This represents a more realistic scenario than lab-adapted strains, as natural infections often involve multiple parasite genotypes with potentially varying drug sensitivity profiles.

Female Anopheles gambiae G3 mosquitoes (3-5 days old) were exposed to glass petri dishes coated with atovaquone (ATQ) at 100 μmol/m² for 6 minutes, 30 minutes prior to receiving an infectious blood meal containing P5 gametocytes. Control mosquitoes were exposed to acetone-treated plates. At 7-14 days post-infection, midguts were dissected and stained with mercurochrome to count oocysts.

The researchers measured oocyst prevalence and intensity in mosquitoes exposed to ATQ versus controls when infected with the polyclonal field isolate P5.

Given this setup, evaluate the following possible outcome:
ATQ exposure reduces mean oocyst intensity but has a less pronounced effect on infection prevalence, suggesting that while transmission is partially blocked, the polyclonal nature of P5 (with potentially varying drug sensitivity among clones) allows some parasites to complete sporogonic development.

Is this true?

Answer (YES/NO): NO